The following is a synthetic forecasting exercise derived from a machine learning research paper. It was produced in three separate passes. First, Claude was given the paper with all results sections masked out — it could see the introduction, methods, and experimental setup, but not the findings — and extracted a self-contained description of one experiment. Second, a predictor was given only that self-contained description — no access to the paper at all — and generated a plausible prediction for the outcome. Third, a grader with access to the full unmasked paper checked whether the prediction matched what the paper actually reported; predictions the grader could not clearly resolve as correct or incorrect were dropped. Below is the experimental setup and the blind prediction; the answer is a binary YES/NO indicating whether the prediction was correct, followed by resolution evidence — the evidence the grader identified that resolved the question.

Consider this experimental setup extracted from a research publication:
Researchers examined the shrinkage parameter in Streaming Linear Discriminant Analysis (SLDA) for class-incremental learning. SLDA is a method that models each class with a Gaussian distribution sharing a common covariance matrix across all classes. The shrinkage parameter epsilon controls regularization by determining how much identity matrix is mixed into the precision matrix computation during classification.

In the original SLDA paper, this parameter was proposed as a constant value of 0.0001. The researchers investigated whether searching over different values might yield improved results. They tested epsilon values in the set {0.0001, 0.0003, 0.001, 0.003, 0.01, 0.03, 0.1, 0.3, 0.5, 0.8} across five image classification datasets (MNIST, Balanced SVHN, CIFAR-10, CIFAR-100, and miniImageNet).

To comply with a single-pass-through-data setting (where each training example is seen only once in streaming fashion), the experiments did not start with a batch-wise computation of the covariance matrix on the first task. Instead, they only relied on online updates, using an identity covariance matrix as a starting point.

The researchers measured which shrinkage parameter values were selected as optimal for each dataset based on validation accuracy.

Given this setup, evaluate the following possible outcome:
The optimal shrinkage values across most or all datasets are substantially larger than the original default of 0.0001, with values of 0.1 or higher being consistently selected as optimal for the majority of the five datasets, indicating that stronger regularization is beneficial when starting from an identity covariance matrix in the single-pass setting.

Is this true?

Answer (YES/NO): YES